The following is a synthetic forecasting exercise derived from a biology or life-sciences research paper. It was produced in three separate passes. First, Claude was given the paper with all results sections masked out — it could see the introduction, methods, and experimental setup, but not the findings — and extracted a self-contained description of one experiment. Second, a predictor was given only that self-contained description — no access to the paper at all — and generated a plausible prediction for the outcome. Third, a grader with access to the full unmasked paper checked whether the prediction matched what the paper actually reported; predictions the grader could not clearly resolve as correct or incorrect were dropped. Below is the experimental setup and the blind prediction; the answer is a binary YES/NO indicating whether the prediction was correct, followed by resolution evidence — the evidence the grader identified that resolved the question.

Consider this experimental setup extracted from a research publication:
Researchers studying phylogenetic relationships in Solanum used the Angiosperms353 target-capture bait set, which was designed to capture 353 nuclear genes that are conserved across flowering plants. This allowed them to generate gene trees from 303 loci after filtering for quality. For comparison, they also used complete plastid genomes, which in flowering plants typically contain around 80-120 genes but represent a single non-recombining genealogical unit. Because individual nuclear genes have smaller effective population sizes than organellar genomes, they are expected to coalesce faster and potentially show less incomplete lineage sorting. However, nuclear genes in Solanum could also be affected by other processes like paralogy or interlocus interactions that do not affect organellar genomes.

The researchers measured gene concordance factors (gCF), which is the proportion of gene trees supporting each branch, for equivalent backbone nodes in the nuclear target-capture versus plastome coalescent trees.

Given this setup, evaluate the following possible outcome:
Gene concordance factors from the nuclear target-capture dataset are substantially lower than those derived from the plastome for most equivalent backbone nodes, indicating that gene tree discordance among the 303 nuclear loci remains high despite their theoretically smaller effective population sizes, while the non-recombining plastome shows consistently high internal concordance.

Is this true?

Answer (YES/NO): NO